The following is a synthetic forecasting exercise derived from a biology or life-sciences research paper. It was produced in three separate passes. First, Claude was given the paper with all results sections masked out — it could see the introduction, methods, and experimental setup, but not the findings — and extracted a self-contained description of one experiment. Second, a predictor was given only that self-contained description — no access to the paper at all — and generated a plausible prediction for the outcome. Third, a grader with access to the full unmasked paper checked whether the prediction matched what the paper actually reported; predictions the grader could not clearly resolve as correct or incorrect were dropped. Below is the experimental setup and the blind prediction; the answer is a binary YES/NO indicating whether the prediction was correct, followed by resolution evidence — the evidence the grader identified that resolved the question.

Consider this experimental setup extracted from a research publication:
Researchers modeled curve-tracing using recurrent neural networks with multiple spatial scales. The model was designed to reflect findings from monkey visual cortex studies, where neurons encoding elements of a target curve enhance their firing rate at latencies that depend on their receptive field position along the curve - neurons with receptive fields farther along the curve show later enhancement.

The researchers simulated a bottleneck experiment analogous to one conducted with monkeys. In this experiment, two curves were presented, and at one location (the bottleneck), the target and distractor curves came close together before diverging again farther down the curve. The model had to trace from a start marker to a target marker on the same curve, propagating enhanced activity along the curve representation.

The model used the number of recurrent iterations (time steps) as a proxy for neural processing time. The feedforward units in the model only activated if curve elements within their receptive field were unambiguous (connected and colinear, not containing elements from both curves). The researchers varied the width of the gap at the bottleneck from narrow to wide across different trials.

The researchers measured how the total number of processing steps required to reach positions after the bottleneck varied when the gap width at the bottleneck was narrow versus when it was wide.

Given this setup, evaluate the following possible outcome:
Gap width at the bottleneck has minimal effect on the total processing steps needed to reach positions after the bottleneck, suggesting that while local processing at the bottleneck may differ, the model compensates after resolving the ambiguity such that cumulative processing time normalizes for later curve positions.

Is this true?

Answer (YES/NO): NO